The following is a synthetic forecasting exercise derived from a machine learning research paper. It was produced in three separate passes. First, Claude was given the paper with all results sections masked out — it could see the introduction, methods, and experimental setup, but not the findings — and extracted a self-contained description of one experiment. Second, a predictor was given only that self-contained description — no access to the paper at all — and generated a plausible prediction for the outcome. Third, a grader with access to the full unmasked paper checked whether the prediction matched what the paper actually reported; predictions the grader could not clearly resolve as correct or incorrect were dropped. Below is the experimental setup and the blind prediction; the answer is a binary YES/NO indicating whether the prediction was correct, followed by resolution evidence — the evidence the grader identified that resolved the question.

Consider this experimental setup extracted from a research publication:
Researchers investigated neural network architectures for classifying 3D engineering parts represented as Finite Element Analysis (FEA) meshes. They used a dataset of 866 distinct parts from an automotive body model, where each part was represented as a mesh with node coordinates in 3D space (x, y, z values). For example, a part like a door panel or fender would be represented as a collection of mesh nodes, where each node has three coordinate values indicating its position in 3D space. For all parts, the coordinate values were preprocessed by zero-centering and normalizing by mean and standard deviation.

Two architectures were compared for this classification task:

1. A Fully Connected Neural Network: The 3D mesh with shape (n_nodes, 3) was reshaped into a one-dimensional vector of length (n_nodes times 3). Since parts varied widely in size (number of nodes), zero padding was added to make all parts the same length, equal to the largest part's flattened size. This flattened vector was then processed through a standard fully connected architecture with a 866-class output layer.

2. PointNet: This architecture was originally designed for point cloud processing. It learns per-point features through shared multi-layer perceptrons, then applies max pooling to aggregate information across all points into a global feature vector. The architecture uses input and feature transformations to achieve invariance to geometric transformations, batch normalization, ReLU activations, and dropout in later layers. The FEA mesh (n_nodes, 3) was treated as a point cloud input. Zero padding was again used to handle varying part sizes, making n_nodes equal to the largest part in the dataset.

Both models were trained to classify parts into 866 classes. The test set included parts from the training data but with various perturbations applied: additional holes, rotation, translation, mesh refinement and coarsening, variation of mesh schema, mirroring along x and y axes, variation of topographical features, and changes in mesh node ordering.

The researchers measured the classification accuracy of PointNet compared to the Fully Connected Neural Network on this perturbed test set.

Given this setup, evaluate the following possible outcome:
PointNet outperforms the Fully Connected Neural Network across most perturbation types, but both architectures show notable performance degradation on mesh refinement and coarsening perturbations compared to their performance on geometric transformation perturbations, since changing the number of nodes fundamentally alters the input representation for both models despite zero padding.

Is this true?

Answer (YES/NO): NO